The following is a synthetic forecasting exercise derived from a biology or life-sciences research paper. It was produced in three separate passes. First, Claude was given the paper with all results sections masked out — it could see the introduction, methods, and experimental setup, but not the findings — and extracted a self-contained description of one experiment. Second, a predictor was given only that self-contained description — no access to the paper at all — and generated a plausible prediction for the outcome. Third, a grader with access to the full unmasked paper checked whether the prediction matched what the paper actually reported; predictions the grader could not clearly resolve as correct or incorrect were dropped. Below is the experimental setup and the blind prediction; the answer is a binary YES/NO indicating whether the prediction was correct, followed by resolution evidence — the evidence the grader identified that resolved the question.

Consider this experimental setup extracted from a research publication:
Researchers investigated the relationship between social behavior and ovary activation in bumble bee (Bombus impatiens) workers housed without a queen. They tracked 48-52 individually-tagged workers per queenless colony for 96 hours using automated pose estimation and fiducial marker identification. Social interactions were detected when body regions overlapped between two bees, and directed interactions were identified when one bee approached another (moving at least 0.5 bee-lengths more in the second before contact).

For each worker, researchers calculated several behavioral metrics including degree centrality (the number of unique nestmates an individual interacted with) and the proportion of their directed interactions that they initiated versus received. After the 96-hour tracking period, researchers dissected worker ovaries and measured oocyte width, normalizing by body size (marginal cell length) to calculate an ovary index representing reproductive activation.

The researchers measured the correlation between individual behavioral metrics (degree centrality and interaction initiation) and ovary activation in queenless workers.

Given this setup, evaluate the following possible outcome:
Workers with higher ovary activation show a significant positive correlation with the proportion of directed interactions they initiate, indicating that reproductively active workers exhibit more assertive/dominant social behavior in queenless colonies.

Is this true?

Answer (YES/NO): NO